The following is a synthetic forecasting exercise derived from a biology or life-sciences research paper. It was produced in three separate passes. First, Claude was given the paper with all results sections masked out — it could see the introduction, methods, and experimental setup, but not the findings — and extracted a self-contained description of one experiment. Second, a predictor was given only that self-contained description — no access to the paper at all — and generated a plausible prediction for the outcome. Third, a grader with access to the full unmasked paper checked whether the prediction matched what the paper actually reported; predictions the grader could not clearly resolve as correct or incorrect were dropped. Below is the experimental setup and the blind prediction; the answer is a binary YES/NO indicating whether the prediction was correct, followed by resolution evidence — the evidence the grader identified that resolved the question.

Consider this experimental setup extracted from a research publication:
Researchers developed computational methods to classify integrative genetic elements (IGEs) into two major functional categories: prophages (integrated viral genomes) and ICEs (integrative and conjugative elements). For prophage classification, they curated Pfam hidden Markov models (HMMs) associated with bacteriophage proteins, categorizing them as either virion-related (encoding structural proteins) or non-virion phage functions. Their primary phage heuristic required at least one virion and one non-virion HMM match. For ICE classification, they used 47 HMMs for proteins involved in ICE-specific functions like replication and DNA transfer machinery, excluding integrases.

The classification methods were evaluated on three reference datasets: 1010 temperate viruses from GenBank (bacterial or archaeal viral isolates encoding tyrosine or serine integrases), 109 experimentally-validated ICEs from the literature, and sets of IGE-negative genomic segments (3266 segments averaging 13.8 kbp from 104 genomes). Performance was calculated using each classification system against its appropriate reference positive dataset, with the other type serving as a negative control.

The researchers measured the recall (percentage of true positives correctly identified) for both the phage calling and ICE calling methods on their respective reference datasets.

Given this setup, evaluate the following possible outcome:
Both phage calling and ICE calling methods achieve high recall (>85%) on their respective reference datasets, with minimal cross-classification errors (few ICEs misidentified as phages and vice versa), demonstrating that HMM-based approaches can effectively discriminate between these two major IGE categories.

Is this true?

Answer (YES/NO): NO